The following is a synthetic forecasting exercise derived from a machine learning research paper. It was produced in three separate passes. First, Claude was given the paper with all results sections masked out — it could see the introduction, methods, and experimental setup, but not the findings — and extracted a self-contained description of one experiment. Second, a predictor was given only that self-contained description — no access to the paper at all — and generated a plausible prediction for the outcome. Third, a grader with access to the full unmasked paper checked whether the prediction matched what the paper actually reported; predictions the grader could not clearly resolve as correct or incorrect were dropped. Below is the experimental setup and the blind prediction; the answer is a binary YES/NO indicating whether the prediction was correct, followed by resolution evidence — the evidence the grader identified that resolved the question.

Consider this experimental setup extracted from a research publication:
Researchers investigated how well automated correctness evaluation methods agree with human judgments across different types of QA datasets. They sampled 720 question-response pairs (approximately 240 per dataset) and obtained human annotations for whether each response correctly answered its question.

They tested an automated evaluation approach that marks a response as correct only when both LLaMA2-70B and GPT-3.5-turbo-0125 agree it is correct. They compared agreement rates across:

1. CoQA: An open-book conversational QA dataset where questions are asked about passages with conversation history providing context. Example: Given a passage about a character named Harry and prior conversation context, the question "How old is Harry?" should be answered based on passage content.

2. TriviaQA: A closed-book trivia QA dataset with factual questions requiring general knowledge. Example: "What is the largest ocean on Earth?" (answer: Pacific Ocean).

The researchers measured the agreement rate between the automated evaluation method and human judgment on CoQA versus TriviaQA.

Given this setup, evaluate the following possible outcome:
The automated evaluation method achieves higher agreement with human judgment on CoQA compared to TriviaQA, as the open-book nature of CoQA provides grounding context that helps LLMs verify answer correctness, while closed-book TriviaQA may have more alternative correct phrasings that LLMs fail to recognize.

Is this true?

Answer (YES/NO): NO